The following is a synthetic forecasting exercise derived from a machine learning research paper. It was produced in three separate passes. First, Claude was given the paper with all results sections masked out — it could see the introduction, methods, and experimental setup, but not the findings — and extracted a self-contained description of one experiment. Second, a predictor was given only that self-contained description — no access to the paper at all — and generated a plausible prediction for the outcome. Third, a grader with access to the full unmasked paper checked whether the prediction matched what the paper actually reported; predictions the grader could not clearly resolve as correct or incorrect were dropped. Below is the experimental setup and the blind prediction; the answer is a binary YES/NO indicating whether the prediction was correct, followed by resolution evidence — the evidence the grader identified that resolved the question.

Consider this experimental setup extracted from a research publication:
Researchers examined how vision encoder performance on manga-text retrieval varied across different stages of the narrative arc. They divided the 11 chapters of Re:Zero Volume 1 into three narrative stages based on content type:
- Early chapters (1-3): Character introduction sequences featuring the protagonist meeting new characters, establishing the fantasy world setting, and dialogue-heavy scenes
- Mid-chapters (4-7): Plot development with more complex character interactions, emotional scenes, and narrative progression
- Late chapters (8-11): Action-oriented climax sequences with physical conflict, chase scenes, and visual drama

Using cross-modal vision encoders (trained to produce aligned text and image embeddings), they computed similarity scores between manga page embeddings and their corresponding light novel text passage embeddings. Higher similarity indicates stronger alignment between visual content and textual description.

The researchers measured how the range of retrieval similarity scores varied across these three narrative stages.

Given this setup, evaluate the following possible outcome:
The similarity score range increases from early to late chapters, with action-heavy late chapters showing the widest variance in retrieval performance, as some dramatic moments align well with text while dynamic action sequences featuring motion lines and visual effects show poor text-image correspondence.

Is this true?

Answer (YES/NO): NO